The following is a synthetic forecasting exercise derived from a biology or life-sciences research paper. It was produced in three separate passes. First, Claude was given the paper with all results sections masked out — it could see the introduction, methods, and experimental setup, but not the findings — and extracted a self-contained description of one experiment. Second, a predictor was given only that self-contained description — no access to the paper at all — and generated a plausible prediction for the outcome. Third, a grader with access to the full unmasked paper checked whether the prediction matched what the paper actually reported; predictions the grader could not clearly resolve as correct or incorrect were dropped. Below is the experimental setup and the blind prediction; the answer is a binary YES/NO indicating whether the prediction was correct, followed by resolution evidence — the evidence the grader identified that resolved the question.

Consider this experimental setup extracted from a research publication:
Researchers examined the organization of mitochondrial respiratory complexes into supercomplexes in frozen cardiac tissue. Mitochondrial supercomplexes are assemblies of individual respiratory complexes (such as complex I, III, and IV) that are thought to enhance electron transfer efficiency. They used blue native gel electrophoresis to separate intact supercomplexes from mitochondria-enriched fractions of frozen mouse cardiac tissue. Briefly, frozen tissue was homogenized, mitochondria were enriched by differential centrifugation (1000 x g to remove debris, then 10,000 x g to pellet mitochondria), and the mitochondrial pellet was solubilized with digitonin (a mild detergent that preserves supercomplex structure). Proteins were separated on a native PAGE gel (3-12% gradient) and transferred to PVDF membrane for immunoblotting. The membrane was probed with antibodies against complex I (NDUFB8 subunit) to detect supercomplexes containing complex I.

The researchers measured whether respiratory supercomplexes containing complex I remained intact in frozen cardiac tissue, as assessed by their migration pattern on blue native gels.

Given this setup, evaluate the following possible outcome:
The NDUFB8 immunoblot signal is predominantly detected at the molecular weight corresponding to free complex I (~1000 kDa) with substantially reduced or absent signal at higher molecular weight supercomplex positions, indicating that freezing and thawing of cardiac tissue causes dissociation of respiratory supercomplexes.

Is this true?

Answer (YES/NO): NO